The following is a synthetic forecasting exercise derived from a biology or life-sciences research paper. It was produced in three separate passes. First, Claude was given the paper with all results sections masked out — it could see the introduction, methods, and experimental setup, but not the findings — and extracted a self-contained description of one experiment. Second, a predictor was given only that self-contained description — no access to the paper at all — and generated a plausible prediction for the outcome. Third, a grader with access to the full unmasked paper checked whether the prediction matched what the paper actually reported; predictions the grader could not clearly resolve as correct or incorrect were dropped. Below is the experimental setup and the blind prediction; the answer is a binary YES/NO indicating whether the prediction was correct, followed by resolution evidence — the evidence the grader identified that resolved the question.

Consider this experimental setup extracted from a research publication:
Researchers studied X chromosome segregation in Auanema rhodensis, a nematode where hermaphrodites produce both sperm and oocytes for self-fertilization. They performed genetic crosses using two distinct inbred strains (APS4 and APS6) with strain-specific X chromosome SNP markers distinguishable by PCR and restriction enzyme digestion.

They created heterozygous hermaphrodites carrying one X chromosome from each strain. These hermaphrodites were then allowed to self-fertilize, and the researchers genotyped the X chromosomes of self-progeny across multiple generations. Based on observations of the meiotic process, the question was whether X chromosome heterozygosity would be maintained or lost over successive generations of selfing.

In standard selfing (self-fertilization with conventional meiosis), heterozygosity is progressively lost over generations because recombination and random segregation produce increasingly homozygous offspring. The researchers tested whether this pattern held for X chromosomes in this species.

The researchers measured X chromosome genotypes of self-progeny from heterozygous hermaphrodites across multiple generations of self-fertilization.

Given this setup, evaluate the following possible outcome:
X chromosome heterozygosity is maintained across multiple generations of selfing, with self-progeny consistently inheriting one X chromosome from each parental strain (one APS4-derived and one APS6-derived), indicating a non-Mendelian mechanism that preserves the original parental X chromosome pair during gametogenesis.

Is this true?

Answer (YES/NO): YES